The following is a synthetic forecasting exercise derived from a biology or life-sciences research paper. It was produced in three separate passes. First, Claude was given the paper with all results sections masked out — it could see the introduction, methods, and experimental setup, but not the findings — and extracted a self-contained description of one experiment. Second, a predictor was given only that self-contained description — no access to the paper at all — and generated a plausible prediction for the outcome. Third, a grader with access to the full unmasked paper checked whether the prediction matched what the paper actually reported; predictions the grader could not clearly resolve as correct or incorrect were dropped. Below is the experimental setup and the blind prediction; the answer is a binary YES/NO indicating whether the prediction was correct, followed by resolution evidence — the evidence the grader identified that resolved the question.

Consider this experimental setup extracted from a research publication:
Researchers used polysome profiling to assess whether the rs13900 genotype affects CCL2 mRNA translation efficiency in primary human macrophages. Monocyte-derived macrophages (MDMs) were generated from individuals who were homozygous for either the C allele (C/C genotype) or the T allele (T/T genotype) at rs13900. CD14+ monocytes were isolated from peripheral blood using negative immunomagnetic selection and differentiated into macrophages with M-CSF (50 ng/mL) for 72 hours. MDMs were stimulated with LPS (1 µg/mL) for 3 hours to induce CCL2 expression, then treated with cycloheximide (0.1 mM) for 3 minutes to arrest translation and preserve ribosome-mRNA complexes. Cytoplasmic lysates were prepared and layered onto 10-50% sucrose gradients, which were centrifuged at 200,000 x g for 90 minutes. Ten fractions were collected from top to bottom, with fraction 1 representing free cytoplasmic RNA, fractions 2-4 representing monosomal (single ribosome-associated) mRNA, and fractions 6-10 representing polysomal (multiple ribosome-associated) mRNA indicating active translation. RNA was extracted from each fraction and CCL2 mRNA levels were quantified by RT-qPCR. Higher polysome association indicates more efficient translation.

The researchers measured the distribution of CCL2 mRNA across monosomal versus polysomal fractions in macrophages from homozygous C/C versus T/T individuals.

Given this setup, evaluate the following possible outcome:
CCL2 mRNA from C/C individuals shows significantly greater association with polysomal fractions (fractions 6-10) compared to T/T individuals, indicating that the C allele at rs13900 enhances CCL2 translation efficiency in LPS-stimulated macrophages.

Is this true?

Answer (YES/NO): NO